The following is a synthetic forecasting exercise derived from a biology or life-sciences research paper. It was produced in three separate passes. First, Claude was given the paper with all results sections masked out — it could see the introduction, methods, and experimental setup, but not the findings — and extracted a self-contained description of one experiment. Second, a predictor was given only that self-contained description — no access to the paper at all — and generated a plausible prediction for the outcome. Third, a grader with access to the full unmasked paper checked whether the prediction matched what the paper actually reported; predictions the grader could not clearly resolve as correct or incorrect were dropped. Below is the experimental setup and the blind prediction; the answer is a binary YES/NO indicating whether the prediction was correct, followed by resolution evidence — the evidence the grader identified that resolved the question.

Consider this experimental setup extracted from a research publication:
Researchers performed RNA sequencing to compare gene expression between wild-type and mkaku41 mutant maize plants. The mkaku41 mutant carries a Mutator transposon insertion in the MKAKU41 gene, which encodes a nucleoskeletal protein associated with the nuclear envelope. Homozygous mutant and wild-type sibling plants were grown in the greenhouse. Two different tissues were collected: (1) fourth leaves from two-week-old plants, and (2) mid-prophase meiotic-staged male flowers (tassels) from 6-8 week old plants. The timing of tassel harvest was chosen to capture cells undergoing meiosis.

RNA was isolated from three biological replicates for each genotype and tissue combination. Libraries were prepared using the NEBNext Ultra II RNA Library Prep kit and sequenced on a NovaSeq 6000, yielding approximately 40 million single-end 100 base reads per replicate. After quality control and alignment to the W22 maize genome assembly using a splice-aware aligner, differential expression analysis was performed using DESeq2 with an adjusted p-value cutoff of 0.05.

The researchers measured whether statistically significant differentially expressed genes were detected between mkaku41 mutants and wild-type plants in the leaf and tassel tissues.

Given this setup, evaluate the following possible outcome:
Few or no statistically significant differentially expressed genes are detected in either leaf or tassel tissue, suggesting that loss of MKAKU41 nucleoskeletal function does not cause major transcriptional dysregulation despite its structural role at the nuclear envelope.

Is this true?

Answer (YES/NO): YES